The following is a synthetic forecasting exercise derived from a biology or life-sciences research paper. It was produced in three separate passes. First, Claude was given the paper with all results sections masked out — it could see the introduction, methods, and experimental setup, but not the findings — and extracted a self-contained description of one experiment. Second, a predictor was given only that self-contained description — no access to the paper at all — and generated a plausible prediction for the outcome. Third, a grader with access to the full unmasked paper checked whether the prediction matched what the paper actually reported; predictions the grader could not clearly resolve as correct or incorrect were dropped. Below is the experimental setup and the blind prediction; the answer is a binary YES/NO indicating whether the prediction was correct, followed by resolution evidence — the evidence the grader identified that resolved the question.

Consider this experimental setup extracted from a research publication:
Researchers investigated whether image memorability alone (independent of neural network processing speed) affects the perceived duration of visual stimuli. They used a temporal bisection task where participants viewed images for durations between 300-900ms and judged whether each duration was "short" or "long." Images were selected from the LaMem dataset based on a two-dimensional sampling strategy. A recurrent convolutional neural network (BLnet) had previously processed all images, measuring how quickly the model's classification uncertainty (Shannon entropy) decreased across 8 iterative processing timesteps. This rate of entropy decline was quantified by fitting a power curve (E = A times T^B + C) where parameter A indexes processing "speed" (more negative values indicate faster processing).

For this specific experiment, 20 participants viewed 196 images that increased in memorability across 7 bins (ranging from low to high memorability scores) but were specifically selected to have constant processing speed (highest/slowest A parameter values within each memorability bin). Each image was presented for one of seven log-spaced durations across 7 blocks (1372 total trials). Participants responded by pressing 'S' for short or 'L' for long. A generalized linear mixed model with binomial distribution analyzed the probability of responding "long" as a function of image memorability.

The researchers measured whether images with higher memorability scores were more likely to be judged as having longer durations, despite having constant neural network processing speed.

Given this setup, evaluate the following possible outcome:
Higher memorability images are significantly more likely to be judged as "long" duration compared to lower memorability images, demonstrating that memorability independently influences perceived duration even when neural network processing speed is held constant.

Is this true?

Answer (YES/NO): YES